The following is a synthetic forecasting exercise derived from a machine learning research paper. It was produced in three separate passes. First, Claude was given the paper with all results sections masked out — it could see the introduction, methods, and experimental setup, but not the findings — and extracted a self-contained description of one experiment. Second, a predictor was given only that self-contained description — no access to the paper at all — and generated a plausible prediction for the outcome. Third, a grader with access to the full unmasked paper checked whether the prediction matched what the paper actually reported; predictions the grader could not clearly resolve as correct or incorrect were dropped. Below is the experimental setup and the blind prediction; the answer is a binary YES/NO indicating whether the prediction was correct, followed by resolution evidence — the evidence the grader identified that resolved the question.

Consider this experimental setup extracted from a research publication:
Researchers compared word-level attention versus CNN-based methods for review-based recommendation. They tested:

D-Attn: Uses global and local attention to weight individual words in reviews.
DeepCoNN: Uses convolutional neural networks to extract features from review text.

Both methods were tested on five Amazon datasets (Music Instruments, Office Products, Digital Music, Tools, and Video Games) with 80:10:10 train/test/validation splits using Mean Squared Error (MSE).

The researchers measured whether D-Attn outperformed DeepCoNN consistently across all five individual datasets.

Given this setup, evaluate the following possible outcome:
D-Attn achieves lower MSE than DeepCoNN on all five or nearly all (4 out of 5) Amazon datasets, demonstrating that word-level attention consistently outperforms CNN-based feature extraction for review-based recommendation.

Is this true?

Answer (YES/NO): YES